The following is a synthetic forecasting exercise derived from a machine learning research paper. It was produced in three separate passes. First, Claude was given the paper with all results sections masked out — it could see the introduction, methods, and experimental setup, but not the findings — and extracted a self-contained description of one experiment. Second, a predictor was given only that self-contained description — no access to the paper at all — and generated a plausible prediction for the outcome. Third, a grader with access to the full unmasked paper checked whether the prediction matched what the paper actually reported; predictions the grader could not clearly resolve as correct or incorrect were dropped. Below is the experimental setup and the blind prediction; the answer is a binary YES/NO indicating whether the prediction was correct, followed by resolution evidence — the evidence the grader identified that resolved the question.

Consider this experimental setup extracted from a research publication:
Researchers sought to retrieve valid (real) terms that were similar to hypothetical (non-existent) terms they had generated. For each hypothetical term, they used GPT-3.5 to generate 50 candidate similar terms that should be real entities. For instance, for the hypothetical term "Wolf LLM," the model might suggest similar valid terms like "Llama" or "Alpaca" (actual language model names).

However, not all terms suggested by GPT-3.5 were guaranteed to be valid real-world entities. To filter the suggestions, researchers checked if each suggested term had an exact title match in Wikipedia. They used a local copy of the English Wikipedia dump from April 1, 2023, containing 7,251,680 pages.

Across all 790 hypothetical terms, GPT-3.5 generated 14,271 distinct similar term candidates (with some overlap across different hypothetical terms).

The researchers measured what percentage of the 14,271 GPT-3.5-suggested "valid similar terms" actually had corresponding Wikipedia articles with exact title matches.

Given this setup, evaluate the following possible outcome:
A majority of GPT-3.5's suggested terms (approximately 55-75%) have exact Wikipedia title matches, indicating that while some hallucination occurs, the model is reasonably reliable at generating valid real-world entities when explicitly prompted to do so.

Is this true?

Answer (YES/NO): NO